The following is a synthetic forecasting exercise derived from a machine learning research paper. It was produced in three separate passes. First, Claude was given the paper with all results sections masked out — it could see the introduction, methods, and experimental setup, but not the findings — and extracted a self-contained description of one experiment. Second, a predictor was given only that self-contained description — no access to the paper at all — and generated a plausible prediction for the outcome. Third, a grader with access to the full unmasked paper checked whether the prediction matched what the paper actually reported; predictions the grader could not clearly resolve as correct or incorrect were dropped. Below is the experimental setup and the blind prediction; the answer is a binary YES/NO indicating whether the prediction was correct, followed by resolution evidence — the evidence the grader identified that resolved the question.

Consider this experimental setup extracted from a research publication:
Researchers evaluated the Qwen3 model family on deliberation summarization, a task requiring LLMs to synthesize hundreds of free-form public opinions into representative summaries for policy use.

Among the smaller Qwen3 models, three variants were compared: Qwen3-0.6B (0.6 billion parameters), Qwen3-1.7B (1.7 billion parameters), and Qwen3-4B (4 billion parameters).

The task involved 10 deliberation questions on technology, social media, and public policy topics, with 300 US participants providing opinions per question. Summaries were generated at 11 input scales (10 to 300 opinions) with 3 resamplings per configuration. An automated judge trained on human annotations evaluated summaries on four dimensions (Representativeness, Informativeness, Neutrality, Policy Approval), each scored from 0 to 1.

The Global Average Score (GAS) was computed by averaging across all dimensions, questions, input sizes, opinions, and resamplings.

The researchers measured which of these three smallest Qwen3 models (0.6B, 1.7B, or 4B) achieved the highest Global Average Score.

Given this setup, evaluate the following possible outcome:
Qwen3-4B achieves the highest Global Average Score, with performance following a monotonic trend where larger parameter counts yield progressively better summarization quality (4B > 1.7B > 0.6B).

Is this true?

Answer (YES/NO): NO